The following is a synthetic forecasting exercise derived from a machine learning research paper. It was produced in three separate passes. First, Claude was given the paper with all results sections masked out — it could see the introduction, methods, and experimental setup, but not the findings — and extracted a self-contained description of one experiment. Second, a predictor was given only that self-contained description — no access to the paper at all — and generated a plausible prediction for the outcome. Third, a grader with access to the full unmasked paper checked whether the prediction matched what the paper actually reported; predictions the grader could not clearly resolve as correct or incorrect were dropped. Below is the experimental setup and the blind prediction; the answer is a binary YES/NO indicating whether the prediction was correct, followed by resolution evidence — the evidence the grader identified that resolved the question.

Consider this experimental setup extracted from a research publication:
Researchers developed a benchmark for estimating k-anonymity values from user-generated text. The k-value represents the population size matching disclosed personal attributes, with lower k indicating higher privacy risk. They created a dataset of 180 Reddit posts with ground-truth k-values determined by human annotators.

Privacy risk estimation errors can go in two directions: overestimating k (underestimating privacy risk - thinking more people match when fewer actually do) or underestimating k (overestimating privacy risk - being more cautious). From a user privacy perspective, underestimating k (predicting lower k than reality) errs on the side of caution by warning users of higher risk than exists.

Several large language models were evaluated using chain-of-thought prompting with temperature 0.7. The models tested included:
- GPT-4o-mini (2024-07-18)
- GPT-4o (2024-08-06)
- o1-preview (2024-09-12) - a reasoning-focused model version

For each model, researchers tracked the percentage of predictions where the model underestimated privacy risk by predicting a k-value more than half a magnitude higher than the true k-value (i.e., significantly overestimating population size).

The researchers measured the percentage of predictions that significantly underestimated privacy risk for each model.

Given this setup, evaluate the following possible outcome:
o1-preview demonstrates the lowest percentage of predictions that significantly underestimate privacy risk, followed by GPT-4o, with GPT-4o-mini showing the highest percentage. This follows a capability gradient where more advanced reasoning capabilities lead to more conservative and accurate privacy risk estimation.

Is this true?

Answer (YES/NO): YES